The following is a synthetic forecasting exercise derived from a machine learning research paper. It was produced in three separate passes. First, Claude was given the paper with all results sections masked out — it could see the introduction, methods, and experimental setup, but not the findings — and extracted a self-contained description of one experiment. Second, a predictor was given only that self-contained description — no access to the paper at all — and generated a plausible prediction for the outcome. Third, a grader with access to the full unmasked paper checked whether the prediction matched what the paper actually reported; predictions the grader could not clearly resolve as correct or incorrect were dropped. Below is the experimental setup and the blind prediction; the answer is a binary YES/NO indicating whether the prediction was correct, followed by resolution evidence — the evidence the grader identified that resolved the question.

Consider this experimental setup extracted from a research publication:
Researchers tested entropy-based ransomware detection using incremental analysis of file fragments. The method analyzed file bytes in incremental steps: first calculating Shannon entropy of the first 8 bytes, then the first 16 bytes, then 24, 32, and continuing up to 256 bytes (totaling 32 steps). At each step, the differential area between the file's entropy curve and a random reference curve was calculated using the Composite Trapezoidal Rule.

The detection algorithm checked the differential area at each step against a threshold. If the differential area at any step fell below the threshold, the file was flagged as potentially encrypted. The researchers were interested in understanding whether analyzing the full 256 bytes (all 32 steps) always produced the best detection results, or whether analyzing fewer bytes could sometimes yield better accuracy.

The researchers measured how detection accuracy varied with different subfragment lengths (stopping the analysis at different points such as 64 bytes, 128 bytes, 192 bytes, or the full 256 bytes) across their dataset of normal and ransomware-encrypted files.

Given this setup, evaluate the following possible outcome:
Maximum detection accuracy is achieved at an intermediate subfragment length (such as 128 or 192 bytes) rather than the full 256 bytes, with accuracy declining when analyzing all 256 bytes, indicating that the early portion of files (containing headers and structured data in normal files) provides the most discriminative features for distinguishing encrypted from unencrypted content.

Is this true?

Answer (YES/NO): NO